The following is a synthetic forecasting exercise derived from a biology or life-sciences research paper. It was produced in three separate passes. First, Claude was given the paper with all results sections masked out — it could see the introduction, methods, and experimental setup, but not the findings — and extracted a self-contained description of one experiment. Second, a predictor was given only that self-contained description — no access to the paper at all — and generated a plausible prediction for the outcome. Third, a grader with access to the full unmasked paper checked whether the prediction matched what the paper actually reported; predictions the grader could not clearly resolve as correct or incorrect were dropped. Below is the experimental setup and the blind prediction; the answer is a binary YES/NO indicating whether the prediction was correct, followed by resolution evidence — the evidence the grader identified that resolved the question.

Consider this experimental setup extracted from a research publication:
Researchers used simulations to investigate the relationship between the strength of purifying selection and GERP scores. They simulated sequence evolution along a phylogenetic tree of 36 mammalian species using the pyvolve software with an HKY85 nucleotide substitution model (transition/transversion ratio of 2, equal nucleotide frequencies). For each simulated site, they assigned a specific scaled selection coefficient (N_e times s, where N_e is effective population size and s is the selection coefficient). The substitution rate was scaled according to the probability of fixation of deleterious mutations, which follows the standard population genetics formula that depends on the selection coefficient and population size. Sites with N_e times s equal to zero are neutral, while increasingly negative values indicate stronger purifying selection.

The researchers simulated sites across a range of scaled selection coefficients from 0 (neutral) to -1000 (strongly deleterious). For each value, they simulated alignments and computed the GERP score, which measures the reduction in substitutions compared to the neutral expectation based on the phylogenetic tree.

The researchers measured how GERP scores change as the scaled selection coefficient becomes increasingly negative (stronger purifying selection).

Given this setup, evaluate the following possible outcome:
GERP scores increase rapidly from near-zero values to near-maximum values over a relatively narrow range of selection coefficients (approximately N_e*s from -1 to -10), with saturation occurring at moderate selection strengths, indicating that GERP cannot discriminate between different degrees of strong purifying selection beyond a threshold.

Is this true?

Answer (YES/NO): YES